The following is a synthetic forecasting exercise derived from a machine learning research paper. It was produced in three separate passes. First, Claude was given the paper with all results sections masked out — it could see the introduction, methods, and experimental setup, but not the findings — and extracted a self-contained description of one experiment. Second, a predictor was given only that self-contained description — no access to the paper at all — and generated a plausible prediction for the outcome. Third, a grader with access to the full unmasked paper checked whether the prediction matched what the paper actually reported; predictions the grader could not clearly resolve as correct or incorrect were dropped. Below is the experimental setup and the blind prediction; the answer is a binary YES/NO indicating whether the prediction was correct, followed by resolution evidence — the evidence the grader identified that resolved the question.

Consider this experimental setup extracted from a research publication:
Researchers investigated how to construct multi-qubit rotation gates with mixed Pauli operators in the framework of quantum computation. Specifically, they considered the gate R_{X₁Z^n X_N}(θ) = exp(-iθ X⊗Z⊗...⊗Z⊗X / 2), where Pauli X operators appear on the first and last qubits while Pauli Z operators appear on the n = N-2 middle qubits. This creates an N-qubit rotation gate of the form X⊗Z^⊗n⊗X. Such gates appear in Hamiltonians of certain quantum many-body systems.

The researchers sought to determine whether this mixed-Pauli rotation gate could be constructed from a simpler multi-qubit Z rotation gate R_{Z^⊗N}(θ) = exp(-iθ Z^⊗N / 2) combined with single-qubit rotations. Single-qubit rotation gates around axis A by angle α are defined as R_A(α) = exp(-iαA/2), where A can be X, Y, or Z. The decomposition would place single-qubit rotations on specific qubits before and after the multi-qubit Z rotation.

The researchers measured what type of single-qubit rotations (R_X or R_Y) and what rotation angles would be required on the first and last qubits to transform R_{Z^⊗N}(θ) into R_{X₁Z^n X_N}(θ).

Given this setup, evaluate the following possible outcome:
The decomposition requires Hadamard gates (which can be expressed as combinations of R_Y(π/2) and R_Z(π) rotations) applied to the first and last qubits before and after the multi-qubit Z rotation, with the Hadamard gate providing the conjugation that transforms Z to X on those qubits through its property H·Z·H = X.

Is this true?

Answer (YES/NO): NO